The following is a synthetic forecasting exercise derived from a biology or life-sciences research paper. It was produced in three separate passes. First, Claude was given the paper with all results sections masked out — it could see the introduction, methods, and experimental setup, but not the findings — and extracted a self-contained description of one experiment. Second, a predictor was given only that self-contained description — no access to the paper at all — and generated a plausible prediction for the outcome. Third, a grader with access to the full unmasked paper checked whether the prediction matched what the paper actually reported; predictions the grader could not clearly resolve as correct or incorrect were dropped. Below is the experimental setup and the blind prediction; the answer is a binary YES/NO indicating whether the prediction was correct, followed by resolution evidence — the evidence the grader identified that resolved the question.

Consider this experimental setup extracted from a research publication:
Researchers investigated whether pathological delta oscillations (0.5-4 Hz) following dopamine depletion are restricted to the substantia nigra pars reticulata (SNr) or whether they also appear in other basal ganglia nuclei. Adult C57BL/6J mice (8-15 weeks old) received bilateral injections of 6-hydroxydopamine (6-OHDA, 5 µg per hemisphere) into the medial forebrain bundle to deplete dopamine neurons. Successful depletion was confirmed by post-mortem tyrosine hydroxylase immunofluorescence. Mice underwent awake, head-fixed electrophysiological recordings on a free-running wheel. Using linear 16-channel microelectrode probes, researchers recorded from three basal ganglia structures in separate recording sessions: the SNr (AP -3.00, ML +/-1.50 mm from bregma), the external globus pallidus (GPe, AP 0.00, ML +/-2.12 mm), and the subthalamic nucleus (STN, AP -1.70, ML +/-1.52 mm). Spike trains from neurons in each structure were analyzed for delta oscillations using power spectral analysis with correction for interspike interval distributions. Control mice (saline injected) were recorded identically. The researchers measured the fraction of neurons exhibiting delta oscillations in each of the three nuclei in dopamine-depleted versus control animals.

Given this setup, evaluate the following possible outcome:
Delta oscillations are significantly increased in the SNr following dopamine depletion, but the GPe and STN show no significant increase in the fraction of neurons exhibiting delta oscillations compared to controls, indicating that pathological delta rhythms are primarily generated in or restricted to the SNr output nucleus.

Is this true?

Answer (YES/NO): NO